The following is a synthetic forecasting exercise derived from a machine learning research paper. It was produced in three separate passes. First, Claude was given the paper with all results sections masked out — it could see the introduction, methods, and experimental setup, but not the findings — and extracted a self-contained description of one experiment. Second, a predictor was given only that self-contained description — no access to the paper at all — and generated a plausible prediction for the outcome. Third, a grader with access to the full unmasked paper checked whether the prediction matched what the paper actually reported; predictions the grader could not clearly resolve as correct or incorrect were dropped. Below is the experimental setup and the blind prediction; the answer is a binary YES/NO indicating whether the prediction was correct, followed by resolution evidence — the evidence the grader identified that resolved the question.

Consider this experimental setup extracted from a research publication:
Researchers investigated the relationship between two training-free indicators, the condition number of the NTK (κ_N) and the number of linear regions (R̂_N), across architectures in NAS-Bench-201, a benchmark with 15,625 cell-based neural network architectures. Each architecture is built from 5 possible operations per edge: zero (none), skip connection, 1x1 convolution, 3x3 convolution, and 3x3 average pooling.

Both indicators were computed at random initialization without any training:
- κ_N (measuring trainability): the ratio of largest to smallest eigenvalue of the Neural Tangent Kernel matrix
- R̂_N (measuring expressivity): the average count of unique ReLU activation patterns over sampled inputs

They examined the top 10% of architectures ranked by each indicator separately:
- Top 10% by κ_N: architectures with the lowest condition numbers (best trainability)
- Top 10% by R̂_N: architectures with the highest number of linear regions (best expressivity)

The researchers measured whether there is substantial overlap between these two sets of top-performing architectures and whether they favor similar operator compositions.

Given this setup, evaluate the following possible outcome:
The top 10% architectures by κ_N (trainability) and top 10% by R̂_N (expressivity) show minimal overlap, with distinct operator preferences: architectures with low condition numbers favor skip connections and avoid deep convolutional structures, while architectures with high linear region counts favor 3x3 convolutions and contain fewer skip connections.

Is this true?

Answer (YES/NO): NO